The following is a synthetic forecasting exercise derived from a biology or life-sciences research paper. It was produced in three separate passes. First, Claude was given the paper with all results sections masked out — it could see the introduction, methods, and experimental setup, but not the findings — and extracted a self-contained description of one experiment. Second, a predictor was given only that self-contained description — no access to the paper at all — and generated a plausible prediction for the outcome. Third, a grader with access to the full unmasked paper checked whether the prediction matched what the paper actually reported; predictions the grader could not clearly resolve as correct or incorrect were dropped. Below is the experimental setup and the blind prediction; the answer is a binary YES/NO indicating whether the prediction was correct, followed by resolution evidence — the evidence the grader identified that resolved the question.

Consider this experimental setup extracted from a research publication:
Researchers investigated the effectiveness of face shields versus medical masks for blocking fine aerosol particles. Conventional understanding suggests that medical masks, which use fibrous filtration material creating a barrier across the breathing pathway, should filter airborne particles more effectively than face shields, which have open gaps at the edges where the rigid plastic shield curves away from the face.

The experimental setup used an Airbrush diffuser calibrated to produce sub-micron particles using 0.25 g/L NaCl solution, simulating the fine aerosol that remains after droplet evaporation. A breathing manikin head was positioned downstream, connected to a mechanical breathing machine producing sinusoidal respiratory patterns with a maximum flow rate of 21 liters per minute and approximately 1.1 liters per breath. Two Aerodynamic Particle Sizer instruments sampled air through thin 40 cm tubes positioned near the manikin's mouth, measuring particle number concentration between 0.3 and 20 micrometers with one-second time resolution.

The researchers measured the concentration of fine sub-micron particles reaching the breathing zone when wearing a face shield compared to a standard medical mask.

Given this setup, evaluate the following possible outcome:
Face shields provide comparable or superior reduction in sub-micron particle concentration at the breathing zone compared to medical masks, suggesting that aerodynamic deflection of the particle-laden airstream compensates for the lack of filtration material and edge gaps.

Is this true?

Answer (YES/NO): YES